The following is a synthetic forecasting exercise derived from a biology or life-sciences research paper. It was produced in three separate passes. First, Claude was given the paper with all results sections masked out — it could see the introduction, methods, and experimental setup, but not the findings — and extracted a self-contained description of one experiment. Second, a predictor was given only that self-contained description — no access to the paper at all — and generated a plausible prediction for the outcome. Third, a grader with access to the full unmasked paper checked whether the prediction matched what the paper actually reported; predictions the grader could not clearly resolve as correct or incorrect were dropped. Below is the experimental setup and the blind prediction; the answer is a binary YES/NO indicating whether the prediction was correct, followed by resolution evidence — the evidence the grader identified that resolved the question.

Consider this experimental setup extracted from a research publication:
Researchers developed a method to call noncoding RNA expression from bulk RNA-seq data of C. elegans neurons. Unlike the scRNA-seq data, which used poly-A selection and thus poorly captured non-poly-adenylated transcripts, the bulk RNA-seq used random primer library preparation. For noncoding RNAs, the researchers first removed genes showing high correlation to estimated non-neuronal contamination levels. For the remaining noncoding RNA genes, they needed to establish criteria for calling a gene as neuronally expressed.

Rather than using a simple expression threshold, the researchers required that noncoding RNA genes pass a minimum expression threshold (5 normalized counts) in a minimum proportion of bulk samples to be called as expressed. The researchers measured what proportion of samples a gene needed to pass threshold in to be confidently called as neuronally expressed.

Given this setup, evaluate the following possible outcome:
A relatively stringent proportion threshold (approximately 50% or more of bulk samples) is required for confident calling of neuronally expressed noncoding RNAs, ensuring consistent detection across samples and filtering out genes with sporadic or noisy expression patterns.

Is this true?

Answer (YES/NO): YES